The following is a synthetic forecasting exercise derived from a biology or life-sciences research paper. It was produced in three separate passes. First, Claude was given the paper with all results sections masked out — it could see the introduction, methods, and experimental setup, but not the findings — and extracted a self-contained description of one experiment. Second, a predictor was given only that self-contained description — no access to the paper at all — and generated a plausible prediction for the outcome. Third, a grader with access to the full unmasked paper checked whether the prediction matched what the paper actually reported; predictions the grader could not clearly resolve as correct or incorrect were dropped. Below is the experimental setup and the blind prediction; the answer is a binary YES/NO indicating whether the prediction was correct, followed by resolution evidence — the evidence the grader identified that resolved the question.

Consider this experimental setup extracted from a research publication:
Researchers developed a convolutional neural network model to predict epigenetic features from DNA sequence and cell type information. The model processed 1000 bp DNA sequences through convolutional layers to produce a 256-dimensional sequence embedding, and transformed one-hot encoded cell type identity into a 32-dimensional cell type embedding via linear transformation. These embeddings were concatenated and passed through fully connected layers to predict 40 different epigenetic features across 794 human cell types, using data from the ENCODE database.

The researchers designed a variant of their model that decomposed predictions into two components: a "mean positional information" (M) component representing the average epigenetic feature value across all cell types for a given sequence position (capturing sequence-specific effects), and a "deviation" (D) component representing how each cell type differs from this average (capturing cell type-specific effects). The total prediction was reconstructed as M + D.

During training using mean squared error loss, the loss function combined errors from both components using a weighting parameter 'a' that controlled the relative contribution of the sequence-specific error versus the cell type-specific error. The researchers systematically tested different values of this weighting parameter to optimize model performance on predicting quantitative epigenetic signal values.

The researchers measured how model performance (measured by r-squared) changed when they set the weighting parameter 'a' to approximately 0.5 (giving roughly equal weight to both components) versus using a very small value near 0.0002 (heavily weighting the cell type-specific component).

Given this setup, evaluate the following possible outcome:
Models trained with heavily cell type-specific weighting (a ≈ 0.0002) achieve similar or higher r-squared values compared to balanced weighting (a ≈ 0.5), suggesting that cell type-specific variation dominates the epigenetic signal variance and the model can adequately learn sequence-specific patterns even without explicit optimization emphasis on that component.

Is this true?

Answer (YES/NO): YES